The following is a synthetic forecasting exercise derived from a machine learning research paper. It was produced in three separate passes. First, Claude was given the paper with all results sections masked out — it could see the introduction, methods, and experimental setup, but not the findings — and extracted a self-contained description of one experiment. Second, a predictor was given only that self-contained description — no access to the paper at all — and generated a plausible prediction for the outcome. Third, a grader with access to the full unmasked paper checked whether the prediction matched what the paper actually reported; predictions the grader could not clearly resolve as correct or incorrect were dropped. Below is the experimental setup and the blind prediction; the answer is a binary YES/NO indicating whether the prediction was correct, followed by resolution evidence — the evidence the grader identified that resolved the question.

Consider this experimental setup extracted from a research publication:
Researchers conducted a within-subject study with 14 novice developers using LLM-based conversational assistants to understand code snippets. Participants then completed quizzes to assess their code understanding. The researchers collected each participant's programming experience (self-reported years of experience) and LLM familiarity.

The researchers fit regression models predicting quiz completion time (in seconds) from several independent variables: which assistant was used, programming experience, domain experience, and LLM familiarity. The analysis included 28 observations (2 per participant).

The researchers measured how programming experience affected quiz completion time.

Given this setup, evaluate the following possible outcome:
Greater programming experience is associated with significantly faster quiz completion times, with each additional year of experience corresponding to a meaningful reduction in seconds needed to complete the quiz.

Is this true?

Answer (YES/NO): YES